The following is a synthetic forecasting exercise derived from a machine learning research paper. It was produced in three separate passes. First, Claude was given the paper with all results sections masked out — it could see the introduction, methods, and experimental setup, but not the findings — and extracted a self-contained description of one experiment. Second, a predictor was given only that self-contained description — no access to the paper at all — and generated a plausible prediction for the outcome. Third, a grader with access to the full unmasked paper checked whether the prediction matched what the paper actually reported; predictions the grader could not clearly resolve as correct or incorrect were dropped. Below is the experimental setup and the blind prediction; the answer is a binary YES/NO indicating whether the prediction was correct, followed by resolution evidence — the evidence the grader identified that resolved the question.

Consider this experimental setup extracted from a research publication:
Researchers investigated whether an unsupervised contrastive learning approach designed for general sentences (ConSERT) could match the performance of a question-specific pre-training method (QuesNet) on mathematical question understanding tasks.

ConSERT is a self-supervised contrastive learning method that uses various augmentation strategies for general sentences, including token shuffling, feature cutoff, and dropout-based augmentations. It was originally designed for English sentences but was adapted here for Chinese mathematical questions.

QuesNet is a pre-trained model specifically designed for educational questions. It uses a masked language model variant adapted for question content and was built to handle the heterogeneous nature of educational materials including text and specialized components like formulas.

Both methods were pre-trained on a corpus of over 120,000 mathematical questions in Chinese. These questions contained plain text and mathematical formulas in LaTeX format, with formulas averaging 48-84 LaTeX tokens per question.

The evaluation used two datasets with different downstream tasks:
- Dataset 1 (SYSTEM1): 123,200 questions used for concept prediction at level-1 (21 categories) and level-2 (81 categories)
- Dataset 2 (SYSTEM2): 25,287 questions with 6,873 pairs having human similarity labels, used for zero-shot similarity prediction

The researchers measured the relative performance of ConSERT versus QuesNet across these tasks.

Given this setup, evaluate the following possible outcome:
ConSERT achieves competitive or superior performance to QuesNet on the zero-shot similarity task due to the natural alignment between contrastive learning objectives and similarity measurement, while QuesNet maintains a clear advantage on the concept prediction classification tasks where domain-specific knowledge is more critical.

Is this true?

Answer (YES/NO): NO